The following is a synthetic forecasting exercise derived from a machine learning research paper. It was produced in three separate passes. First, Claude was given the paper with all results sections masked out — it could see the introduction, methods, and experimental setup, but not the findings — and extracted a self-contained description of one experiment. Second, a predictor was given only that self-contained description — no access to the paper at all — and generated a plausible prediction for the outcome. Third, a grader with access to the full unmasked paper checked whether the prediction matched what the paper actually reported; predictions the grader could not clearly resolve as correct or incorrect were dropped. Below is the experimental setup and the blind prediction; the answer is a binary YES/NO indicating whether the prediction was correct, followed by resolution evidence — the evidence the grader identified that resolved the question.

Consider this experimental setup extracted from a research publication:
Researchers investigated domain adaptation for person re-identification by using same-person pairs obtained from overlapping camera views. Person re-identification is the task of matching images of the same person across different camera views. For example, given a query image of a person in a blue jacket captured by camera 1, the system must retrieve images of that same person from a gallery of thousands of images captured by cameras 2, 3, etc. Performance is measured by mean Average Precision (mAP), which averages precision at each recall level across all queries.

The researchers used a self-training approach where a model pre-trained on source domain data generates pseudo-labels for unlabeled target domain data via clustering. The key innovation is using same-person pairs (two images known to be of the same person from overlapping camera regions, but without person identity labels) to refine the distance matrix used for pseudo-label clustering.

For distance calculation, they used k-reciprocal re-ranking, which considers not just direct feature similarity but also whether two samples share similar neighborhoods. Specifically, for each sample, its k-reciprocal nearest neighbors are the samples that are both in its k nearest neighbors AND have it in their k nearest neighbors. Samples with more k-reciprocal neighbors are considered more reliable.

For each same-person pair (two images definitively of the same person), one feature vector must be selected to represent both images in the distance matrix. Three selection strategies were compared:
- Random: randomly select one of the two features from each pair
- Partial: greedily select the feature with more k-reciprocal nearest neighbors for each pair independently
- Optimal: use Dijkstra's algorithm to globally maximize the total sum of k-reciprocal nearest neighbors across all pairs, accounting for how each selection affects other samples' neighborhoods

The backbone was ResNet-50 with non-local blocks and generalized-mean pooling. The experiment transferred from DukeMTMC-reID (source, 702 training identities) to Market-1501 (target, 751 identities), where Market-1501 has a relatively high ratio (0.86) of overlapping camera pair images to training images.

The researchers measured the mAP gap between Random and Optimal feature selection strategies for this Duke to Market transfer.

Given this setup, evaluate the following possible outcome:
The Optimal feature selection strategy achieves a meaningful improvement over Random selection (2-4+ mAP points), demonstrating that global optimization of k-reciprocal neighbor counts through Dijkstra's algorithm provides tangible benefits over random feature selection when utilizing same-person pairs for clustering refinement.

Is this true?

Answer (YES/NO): NO